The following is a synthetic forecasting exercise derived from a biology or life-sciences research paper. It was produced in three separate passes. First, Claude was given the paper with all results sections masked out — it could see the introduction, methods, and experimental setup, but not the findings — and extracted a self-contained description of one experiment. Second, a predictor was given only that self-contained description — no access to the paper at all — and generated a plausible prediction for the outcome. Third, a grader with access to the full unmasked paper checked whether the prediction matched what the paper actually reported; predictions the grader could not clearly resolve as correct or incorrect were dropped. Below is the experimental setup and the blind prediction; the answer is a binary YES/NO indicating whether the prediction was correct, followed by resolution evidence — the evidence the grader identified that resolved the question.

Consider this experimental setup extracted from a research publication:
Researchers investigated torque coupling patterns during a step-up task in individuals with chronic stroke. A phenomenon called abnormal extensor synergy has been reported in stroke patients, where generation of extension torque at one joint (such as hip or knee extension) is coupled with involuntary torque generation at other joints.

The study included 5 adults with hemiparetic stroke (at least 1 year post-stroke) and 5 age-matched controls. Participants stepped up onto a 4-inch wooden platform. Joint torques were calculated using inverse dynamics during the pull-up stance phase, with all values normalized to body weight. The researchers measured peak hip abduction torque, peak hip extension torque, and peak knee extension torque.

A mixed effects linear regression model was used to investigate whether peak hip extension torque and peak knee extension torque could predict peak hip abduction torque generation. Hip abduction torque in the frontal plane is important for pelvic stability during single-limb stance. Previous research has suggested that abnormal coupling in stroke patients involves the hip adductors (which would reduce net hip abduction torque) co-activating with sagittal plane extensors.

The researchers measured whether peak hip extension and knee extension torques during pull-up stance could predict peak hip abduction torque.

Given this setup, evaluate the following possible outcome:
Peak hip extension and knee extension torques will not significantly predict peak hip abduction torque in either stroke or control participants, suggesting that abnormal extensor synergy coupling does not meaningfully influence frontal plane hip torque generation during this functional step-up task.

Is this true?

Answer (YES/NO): NO